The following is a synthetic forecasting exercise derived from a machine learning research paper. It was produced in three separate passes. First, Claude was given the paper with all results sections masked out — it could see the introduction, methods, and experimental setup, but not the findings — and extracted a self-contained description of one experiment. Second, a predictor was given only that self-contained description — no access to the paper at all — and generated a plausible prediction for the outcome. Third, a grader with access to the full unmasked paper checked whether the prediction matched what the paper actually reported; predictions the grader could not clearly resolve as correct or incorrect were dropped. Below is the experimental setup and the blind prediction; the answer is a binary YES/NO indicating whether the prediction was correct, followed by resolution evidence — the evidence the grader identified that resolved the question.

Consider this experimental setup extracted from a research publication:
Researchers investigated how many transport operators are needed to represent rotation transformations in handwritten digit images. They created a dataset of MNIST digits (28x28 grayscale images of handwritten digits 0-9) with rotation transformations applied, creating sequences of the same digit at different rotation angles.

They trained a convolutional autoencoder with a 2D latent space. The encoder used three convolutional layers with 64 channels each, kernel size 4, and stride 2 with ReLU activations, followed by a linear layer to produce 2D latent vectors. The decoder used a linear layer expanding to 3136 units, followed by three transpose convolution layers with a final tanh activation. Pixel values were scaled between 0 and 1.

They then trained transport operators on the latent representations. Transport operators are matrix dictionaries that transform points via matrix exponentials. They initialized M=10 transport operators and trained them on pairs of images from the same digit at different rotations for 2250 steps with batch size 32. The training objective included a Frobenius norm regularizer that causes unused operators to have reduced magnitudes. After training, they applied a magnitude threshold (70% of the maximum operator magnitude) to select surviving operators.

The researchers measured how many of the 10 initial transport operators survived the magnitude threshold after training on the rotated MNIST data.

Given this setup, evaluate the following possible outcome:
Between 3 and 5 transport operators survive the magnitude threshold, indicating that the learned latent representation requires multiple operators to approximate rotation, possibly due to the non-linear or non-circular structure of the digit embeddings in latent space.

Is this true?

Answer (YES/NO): NO